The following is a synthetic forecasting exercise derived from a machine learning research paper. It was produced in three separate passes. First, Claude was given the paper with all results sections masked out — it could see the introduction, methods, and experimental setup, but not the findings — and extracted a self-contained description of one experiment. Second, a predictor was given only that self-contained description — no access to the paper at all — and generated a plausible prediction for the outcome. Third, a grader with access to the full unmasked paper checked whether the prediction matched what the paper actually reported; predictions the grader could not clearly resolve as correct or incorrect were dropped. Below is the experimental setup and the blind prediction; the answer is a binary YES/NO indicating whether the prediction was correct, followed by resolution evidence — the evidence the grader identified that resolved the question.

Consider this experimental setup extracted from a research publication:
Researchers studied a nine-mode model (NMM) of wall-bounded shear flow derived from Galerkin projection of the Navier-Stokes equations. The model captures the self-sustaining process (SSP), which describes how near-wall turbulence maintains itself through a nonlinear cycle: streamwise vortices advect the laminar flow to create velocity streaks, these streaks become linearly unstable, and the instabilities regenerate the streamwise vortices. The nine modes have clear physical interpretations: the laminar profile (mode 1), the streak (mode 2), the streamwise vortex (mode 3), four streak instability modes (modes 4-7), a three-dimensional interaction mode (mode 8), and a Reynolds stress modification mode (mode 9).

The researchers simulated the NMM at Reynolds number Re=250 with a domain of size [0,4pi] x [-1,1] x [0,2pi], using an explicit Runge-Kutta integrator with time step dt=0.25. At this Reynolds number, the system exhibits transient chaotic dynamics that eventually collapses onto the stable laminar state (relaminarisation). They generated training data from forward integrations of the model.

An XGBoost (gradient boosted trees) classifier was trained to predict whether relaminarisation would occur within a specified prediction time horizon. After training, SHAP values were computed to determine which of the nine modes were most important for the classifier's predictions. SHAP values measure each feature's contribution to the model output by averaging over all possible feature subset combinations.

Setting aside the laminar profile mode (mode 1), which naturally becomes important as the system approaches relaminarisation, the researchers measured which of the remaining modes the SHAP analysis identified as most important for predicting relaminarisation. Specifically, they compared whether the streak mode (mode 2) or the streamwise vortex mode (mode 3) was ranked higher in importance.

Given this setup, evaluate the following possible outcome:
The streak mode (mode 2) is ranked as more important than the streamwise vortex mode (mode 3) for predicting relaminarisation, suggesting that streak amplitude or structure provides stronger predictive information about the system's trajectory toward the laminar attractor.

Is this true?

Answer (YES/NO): NO